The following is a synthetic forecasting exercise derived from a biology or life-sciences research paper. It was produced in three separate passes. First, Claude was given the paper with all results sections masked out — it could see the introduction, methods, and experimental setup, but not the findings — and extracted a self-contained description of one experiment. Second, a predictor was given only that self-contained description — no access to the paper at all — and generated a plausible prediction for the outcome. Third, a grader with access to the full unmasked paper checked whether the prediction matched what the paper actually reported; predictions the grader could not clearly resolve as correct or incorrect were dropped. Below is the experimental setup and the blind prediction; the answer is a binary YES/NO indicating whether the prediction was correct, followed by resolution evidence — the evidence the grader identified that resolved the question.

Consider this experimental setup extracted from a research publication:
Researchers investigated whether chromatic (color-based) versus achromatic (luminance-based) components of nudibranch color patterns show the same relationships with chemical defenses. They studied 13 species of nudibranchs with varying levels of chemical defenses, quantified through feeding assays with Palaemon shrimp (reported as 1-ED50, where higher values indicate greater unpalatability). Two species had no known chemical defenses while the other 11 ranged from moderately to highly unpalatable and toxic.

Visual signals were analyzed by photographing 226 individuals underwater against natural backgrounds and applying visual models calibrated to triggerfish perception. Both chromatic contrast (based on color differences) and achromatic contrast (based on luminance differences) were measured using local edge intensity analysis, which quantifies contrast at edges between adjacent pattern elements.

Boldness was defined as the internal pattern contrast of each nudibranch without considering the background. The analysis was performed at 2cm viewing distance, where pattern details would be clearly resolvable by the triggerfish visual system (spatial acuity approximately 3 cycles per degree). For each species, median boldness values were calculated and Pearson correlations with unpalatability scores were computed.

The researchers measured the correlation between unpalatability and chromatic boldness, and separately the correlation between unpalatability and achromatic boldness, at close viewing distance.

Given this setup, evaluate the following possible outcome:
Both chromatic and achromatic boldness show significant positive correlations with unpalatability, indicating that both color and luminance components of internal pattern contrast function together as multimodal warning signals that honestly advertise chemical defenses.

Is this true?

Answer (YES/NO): NO